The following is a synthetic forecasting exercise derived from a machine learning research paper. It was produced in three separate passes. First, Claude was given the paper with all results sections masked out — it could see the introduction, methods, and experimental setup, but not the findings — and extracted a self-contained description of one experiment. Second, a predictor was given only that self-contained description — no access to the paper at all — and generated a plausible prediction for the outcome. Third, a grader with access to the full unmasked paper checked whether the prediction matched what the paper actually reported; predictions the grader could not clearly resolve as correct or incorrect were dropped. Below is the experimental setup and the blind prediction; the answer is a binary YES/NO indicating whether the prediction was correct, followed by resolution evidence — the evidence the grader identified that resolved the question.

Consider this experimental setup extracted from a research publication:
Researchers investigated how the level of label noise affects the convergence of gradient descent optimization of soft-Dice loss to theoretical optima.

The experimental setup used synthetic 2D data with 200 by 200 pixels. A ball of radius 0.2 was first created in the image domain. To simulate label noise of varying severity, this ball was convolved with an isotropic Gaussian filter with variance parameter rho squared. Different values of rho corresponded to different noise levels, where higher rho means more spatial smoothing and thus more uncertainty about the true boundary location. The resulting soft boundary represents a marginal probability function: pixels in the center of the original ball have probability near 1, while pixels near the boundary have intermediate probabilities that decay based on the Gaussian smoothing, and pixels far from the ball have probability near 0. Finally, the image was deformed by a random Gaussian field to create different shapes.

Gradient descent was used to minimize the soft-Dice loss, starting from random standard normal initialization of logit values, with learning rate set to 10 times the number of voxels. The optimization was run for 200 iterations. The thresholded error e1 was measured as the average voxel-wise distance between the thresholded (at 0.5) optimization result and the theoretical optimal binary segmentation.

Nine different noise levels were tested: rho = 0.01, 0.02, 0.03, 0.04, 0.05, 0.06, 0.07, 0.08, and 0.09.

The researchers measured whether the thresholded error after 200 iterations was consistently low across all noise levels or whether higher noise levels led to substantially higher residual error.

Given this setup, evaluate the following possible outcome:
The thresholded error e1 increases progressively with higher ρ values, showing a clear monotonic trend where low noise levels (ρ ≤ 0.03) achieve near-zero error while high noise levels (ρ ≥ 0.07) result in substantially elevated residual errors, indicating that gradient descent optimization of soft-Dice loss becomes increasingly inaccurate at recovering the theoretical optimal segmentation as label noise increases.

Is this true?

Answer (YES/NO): NO